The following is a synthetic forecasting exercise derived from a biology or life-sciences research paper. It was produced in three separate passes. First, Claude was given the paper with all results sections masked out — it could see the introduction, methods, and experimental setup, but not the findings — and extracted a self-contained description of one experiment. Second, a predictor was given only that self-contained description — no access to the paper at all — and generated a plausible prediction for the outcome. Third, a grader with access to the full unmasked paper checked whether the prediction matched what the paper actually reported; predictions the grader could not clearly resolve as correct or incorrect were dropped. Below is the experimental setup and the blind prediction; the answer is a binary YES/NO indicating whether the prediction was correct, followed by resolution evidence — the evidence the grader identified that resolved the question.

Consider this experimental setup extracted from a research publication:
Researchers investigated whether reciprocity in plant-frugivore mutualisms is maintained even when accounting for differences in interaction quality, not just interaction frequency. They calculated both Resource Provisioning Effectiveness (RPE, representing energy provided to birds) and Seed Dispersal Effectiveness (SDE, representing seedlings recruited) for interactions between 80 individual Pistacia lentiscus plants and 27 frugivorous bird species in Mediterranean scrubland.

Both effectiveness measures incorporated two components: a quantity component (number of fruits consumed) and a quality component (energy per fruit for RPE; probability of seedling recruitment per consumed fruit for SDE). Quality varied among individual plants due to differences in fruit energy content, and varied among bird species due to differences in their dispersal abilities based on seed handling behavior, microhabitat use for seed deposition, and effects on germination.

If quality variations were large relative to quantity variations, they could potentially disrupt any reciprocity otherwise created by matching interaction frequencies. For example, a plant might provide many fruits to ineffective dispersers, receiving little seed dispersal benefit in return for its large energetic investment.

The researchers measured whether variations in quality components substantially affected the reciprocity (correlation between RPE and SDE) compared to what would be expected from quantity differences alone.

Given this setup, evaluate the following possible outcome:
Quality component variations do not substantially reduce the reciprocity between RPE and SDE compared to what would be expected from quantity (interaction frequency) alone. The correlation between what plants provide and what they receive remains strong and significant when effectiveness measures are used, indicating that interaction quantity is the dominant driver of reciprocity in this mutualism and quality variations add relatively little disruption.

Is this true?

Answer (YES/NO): YES